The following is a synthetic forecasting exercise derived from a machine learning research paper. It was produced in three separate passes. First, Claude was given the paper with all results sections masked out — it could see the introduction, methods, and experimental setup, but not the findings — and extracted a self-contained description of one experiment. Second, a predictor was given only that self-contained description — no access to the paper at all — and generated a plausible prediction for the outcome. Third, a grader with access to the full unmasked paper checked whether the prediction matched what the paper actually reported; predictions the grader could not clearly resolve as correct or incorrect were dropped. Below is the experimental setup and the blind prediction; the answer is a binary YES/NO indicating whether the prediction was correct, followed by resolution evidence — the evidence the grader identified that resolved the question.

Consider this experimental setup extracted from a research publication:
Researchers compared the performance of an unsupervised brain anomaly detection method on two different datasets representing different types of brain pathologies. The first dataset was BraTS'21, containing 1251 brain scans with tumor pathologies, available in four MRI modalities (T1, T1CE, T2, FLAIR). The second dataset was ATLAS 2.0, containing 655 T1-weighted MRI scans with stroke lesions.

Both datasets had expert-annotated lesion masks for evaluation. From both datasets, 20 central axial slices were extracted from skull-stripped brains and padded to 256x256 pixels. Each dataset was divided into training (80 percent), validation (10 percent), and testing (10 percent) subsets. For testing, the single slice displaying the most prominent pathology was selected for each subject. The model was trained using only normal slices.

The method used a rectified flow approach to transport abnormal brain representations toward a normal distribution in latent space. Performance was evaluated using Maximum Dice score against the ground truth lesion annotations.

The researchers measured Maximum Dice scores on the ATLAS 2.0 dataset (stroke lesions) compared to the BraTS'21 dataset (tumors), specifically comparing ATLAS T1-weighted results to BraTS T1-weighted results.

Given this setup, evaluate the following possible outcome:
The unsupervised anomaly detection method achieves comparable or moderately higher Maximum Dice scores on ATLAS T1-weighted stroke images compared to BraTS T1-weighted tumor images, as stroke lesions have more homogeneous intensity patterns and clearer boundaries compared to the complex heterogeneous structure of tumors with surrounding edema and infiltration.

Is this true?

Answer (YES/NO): NO